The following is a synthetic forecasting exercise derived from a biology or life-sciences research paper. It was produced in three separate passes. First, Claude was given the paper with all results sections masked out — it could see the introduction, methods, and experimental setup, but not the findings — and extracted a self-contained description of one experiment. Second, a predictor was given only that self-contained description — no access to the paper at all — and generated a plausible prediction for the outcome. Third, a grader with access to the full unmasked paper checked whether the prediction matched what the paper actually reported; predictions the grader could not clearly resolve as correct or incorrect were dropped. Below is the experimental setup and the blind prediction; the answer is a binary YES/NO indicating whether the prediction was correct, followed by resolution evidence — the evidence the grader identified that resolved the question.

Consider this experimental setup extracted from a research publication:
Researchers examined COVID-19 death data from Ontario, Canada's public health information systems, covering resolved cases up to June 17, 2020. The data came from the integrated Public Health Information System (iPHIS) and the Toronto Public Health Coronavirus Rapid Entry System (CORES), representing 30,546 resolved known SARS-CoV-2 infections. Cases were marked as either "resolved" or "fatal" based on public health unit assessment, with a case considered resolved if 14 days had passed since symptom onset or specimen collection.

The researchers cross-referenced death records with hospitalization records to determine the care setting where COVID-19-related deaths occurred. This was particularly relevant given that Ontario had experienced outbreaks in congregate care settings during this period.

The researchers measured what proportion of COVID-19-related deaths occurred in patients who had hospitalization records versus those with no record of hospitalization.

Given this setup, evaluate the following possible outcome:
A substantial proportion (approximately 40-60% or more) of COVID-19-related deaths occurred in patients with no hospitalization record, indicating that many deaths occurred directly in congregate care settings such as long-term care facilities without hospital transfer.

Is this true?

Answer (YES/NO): YES